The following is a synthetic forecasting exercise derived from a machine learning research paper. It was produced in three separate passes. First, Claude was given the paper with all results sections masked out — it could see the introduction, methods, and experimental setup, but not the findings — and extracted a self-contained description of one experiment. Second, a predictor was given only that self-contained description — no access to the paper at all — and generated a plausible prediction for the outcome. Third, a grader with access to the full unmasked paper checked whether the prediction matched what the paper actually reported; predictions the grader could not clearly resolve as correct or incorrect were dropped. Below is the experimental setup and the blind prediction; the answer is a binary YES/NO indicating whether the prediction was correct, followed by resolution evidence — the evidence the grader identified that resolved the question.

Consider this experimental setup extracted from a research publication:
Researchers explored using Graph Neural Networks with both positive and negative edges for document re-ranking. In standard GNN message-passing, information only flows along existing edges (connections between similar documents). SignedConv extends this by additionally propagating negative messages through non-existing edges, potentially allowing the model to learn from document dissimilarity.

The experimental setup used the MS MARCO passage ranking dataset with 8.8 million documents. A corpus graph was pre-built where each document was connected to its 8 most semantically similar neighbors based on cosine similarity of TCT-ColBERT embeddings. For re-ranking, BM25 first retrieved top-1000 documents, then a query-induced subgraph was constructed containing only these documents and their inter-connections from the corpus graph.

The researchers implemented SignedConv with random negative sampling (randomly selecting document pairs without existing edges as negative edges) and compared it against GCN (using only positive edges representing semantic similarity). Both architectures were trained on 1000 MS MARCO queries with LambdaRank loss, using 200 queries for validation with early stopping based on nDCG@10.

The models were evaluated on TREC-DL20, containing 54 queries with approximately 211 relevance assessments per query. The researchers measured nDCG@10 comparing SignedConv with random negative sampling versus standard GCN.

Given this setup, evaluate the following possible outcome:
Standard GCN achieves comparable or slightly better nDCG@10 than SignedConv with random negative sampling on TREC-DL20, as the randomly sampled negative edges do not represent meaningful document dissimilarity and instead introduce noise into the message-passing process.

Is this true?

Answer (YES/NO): YES